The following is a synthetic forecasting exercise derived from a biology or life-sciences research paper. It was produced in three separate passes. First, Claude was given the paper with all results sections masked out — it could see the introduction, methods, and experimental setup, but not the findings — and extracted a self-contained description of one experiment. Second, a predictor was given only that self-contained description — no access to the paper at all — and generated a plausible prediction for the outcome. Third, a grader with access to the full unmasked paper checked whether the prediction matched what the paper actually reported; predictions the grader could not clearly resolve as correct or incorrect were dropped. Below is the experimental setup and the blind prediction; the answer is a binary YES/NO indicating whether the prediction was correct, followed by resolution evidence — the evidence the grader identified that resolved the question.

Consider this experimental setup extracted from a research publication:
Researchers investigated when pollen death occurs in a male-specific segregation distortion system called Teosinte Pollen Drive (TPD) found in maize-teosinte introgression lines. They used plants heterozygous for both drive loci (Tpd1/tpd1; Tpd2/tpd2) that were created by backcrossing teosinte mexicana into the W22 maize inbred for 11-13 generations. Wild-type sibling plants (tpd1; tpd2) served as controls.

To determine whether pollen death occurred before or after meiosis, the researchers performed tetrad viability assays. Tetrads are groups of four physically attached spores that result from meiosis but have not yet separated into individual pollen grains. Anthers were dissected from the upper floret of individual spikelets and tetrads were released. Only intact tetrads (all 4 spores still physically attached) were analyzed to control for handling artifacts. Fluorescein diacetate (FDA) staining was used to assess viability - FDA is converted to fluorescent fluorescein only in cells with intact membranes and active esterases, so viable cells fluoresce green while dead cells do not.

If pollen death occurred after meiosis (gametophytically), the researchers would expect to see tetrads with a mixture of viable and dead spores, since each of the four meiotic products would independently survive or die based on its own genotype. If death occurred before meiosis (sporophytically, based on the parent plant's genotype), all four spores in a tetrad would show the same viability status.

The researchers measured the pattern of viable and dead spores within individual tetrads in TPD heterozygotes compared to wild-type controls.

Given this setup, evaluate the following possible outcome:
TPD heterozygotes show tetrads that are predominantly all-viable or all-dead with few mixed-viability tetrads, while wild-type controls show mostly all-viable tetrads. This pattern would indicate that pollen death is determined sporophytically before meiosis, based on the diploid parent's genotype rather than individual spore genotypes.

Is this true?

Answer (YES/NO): NO